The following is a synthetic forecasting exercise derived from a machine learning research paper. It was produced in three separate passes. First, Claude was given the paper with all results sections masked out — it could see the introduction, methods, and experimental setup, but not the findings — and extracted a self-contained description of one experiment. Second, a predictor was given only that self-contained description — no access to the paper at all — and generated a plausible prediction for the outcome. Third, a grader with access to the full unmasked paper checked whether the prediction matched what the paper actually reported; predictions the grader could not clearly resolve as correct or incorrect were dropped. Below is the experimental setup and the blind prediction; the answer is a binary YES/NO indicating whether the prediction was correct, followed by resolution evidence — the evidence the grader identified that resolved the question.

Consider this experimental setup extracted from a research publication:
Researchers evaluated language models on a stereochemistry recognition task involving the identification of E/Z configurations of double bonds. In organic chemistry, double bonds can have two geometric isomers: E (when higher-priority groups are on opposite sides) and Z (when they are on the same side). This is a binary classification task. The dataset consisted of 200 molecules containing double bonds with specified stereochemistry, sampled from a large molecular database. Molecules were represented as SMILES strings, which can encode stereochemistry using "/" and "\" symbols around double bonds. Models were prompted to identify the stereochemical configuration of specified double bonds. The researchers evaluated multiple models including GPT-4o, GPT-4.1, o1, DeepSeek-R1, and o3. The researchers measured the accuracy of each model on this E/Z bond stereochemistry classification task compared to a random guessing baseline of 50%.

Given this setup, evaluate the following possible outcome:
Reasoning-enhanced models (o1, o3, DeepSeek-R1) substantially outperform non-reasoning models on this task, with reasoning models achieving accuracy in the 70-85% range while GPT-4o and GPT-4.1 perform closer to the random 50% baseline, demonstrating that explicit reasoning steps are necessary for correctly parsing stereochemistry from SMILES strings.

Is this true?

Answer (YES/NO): NO